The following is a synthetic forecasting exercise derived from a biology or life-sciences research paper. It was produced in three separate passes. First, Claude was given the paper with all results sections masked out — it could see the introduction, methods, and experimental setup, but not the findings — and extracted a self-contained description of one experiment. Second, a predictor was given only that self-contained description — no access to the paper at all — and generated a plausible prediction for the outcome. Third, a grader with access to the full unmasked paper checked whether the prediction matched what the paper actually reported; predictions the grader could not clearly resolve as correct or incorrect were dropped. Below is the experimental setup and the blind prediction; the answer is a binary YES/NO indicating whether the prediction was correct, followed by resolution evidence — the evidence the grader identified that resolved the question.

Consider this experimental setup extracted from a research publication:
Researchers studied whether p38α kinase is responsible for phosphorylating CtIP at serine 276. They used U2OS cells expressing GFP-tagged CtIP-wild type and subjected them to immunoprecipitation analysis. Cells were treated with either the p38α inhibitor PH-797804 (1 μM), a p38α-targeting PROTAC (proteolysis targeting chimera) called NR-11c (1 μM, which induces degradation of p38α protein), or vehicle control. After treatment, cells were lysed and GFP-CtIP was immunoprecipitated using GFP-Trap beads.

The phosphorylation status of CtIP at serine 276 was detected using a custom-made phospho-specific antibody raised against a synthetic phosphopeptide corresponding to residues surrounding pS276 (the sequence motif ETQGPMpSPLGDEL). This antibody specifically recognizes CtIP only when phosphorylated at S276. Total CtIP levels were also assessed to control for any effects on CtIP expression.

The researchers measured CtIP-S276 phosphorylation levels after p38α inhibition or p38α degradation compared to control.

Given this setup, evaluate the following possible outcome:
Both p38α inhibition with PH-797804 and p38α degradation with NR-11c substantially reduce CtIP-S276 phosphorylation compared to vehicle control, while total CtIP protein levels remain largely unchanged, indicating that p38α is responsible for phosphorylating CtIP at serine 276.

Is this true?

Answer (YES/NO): YES